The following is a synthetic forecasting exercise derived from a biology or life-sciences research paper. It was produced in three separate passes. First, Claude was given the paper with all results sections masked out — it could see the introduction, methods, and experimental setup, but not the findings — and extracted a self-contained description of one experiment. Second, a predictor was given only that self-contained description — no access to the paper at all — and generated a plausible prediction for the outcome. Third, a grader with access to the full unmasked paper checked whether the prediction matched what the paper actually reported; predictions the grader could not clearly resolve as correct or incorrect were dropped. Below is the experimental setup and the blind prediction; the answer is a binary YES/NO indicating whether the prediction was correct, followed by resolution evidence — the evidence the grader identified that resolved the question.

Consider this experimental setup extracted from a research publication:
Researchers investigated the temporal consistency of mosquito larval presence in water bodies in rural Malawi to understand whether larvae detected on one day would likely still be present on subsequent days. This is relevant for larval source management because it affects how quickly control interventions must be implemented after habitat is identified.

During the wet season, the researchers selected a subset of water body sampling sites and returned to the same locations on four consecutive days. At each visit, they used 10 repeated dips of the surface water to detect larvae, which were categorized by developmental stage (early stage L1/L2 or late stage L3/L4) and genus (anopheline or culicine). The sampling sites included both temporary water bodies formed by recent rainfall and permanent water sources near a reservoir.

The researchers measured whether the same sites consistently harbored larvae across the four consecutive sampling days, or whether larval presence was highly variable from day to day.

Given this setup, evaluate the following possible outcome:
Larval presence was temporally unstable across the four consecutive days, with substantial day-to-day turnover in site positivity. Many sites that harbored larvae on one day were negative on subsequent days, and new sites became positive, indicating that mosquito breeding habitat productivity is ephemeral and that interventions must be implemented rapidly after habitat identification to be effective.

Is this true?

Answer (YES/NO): NO